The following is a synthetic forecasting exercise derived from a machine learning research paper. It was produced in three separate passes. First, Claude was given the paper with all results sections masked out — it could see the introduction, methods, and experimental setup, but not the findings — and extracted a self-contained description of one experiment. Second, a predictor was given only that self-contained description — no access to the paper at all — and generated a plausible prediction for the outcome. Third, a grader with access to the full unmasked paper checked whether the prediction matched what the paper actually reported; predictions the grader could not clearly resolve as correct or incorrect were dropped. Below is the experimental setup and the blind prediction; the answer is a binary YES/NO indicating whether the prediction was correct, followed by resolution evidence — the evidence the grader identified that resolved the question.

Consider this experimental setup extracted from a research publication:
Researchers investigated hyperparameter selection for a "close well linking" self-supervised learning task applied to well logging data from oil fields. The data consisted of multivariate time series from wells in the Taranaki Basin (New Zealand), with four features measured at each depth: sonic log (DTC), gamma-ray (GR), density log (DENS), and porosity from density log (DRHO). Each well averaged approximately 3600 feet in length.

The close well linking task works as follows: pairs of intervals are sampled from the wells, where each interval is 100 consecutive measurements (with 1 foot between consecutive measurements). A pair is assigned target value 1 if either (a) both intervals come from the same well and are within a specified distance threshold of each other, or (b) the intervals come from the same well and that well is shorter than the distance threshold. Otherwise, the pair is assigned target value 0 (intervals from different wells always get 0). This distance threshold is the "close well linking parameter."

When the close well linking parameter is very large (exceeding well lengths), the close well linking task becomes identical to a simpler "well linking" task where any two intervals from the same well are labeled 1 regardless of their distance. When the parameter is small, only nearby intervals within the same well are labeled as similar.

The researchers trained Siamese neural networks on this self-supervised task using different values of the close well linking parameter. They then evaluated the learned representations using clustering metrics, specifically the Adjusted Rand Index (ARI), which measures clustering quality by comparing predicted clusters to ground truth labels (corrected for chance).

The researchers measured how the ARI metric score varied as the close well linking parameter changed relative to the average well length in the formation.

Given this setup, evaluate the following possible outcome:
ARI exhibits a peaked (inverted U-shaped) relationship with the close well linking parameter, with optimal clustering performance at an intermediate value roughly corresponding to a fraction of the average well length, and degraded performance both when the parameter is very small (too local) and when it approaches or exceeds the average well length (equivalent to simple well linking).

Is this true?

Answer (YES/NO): NO